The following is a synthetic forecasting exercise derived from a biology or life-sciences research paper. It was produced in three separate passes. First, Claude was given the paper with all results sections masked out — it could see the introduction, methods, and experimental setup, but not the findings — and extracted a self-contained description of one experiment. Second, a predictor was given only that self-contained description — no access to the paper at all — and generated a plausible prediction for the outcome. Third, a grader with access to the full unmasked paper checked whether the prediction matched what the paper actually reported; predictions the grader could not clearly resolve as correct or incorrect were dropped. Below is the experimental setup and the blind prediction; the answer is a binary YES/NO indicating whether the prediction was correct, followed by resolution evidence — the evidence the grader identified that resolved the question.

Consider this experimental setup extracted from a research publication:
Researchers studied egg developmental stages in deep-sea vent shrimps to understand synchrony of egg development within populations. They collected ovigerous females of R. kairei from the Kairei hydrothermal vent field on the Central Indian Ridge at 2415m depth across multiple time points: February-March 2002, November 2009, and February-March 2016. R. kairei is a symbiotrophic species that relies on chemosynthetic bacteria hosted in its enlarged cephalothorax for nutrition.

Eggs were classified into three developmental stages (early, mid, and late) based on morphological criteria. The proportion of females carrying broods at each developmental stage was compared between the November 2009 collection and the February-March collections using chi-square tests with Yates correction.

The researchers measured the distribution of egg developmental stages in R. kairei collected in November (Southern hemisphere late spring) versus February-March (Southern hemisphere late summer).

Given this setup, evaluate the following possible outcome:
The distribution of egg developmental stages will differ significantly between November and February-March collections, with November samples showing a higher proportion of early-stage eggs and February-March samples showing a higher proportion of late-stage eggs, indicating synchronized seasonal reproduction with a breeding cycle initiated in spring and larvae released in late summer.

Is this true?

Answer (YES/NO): NO